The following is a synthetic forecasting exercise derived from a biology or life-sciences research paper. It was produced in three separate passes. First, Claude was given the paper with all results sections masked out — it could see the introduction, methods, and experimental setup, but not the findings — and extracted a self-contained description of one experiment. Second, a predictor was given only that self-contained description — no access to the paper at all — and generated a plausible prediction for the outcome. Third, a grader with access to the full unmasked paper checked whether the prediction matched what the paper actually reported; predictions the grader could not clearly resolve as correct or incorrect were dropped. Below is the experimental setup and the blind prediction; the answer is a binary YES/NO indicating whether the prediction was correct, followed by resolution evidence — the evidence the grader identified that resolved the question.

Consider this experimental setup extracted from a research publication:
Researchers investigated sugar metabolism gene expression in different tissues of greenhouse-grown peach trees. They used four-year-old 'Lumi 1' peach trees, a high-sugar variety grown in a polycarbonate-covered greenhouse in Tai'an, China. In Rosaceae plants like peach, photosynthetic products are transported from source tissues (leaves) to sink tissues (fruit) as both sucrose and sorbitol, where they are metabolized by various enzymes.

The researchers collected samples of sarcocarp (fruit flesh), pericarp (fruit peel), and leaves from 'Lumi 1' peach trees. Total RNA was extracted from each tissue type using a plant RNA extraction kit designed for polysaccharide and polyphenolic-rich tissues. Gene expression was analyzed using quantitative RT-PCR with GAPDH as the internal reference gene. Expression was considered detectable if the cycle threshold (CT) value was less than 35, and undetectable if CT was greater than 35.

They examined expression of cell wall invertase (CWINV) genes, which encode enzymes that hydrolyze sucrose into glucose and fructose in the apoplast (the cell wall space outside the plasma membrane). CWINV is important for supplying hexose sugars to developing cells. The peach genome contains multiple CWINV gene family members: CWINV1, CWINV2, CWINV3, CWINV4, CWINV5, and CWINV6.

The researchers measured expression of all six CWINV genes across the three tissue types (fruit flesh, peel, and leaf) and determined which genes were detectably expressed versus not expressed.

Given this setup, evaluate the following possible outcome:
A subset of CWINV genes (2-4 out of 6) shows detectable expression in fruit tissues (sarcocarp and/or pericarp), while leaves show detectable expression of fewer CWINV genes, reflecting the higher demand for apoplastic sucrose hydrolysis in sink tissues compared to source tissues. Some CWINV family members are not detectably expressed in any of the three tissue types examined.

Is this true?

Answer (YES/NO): NO